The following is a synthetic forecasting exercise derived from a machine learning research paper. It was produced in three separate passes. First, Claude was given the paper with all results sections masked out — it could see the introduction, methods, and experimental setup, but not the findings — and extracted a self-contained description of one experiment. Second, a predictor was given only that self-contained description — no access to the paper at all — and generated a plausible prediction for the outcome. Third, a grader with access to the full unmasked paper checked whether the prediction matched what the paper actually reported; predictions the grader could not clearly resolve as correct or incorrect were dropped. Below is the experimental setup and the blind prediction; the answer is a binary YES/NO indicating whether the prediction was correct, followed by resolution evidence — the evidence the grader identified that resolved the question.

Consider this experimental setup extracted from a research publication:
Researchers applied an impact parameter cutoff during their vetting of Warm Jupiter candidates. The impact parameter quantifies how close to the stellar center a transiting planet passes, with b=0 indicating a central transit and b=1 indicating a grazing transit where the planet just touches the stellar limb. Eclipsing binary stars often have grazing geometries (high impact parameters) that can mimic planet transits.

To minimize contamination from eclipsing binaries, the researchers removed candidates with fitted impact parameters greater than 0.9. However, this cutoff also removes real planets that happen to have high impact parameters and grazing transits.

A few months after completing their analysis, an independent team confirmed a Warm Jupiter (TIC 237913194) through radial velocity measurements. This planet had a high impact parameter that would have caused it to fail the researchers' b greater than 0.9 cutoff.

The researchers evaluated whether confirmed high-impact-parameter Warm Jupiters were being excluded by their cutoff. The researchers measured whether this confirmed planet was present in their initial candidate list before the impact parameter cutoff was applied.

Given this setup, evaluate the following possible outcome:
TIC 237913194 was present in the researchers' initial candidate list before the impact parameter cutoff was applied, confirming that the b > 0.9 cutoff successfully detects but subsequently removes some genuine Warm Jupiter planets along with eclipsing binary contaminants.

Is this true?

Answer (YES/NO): YES